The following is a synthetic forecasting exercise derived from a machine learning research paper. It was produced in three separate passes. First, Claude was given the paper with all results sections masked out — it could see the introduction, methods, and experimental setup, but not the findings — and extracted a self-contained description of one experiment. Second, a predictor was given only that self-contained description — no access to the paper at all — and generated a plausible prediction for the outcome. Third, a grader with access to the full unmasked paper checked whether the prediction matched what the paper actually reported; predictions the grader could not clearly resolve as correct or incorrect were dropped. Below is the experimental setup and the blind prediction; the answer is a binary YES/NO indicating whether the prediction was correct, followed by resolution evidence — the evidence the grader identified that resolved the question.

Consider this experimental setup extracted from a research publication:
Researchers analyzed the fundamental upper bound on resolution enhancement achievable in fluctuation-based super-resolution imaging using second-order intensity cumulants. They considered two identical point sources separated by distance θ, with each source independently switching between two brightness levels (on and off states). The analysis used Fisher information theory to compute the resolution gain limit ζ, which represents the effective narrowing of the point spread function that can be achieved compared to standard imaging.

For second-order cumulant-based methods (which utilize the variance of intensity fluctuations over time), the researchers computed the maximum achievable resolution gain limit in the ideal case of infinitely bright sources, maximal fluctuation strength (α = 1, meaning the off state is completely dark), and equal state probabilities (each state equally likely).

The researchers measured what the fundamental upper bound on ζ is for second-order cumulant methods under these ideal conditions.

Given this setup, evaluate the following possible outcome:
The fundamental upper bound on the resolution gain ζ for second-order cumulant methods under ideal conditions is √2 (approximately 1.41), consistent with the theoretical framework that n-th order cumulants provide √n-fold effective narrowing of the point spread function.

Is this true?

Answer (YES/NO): NO